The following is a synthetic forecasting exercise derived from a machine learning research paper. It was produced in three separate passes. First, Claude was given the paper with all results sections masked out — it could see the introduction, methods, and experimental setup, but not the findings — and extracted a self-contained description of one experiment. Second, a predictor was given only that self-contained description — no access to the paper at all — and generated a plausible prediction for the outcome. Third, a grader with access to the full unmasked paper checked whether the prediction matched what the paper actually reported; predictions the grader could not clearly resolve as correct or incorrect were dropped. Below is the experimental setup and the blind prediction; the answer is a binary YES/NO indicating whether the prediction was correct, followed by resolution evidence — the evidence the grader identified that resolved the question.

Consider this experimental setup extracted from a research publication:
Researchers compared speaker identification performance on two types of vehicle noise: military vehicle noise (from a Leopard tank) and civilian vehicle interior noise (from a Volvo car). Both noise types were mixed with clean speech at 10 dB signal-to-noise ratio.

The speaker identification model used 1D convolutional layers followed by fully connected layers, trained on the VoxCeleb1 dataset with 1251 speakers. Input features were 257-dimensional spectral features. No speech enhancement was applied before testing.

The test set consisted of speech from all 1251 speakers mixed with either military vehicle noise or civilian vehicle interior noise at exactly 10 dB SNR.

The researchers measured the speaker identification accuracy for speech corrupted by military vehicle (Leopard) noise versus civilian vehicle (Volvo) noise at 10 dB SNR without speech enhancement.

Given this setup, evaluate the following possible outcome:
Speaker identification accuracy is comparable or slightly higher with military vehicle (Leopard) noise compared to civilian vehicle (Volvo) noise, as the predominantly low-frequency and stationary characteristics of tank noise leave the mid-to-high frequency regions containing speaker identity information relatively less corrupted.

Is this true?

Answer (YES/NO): NO